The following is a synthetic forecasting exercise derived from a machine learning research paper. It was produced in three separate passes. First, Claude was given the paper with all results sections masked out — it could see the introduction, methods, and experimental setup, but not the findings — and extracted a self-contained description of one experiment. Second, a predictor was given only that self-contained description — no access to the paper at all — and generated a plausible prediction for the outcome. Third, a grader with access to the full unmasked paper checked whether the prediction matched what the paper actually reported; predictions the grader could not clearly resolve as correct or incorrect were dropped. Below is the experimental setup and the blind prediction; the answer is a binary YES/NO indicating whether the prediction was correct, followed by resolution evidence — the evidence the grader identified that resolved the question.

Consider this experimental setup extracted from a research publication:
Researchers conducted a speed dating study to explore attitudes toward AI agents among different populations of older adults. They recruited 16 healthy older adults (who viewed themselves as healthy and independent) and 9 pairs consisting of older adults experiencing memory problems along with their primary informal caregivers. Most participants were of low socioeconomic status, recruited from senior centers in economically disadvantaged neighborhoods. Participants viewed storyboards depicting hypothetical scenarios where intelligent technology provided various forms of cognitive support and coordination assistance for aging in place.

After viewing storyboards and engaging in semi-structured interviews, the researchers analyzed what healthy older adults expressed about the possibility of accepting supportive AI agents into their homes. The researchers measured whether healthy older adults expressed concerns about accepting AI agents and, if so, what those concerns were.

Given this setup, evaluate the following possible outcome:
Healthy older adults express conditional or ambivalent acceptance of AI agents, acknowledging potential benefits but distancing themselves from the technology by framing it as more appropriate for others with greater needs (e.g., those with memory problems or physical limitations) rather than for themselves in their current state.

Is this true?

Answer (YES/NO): NO